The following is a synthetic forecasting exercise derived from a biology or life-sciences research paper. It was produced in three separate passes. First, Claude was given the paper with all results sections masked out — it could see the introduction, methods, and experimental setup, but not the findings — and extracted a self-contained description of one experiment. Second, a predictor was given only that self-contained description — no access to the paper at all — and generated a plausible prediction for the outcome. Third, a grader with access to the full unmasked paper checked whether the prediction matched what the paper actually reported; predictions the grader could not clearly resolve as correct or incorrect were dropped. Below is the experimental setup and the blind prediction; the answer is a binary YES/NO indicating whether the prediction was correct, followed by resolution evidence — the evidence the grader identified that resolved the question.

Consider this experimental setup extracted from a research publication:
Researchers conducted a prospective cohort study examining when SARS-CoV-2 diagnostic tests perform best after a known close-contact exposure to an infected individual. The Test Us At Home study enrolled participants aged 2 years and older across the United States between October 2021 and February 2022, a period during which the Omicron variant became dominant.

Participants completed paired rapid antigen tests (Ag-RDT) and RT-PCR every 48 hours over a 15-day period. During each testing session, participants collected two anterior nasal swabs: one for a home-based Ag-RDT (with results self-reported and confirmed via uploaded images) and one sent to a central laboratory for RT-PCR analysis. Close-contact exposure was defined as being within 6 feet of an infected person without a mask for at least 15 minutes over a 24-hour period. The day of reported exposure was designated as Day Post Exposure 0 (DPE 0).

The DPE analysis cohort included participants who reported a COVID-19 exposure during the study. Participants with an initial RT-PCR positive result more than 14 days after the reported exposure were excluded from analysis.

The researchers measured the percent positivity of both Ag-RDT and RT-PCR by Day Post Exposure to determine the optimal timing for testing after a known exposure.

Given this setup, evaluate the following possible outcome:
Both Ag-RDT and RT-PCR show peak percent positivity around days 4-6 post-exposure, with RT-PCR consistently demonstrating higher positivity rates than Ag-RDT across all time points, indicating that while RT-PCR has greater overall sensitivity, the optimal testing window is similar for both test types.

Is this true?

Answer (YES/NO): NO